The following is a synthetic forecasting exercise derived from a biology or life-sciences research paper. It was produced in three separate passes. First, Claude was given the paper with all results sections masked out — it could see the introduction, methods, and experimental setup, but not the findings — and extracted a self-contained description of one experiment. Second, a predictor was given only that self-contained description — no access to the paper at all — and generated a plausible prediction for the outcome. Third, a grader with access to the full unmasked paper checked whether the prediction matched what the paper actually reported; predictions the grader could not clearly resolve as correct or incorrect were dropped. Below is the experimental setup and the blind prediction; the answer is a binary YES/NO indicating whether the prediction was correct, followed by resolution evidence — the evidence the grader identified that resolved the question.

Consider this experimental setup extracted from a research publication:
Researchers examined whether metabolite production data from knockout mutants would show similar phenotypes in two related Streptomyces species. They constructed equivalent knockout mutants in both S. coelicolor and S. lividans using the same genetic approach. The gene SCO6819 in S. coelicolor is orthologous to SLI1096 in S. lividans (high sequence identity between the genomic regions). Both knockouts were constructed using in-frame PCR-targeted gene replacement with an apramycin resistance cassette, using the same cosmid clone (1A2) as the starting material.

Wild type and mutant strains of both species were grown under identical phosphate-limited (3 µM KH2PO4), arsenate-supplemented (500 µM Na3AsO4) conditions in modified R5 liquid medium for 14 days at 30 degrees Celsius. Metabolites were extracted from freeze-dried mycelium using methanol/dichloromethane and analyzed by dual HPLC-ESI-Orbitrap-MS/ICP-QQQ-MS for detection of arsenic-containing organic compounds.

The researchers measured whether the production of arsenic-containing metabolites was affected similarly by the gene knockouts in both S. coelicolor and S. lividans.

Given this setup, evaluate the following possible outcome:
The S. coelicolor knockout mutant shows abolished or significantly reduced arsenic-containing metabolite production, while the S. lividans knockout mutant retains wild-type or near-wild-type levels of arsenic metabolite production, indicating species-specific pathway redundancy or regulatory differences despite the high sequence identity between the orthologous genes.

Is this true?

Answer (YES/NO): NO